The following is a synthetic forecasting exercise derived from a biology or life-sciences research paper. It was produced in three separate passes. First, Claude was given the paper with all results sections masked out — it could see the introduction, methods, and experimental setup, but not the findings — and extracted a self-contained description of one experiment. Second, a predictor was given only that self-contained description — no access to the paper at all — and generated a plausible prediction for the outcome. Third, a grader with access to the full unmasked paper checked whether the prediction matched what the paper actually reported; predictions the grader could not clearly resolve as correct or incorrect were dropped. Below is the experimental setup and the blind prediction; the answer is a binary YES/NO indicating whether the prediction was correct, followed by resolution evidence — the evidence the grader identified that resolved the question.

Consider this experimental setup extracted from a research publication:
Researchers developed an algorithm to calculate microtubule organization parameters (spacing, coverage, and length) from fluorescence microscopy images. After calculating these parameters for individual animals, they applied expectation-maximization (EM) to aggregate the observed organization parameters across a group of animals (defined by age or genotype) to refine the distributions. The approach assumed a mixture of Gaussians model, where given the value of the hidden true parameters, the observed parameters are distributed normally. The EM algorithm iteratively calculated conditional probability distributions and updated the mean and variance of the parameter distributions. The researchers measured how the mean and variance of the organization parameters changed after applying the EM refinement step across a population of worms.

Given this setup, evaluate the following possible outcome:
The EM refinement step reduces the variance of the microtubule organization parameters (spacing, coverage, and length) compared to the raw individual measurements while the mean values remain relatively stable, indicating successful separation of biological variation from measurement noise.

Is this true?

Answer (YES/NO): YES